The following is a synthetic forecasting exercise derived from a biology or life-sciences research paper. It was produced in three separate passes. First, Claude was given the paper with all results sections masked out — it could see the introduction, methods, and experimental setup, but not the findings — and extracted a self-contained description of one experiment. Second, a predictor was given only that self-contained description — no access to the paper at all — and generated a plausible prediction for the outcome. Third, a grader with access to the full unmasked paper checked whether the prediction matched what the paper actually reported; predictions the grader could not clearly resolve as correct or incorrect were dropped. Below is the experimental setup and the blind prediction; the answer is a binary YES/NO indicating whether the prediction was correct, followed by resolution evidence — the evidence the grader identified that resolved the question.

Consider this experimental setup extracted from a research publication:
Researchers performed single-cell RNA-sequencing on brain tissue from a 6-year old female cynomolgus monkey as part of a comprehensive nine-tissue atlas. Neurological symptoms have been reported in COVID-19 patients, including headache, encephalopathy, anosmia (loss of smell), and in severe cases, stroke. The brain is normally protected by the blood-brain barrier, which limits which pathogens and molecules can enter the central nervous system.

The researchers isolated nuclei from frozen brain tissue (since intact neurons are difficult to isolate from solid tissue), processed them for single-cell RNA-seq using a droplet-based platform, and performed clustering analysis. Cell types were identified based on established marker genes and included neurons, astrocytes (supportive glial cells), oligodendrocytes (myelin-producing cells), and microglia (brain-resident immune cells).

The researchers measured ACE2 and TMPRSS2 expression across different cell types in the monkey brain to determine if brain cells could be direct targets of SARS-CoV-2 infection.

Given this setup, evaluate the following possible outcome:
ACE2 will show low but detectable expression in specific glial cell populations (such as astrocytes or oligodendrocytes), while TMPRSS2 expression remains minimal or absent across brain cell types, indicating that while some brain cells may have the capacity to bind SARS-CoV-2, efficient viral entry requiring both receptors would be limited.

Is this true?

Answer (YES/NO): NO